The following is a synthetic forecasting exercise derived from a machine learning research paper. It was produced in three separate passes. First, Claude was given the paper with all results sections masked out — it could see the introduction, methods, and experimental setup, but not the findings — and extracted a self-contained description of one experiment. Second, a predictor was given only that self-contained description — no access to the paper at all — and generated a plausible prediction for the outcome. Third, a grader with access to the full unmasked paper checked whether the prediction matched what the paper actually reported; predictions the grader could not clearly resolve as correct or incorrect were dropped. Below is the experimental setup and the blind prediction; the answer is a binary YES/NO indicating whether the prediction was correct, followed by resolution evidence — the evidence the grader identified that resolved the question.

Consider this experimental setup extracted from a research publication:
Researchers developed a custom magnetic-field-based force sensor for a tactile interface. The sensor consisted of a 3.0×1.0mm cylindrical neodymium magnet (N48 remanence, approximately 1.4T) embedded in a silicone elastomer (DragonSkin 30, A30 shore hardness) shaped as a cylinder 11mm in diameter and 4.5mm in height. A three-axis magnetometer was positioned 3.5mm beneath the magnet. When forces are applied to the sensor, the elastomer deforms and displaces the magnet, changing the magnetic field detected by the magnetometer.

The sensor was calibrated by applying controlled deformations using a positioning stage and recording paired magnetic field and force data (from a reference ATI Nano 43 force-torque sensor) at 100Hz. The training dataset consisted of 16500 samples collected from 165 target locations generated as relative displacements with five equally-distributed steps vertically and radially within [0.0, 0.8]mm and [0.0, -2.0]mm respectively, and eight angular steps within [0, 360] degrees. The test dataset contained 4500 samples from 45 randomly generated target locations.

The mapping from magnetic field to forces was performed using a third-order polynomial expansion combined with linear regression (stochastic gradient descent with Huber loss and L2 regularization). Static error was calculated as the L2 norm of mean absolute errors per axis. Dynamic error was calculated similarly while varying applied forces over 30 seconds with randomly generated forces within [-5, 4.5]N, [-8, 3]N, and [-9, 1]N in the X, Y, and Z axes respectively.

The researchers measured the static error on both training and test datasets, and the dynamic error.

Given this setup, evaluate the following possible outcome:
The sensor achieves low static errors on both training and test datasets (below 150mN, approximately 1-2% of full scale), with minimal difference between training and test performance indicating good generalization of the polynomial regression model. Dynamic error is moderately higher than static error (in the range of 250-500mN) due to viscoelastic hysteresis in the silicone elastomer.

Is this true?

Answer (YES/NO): NO